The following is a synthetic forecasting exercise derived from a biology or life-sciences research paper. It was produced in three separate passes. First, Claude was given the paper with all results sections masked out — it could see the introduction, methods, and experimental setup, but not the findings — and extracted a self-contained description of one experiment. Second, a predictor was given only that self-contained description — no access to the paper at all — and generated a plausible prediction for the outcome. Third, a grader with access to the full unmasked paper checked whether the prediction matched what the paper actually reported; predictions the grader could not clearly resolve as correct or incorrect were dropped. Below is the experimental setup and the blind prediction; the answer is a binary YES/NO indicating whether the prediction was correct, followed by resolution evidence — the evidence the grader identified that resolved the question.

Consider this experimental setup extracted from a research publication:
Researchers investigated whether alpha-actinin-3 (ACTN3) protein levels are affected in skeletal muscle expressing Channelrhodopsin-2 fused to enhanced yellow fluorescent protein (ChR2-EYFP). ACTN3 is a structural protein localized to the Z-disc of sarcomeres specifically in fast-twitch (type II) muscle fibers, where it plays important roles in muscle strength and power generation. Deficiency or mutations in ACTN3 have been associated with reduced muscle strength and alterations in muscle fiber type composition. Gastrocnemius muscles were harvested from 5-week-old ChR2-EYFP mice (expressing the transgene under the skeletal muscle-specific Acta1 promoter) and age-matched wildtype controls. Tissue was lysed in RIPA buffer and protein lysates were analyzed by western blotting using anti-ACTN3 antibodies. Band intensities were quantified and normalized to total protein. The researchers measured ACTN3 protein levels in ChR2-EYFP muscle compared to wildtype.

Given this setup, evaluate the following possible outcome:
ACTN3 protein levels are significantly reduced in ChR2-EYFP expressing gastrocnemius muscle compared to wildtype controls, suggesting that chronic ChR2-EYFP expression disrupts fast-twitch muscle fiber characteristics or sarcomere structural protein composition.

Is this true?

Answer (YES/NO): NO